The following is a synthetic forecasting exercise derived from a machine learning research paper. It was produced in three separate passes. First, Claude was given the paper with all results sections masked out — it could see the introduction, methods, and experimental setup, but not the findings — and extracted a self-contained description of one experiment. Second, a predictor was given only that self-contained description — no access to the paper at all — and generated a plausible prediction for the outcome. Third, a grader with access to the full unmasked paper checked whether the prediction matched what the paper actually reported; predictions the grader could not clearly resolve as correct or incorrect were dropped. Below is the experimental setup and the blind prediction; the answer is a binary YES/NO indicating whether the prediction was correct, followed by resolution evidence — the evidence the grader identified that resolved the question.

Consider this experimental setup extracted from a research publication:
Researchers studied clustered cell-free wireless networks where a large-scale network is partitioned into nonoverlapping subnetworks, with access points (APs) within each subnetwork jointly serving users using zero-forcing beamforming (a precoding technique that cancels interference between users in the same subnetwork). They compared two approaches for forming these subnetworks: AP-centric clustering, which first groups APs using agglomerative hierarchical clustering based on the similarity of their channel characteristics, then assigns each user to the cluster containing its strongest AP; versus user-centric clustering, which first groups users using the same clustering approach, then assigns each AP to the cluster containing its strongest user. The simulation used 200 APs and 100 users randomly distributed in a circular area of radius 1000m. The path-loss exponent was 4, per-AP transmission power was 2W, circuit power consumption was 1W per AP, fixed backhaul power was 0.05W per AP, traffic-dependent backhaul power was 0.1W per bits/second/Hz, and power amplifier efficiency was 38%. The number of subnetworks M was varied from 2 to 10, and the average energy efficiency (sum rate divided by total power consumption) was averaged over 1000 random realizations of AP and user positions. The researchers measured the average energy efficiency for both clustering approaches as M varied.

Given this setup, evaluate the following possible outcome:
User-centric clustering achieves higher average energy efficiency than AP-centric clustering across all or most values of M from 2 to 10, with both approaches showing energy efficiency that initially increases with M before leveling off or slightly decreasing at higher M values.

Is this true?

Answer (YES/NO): NO